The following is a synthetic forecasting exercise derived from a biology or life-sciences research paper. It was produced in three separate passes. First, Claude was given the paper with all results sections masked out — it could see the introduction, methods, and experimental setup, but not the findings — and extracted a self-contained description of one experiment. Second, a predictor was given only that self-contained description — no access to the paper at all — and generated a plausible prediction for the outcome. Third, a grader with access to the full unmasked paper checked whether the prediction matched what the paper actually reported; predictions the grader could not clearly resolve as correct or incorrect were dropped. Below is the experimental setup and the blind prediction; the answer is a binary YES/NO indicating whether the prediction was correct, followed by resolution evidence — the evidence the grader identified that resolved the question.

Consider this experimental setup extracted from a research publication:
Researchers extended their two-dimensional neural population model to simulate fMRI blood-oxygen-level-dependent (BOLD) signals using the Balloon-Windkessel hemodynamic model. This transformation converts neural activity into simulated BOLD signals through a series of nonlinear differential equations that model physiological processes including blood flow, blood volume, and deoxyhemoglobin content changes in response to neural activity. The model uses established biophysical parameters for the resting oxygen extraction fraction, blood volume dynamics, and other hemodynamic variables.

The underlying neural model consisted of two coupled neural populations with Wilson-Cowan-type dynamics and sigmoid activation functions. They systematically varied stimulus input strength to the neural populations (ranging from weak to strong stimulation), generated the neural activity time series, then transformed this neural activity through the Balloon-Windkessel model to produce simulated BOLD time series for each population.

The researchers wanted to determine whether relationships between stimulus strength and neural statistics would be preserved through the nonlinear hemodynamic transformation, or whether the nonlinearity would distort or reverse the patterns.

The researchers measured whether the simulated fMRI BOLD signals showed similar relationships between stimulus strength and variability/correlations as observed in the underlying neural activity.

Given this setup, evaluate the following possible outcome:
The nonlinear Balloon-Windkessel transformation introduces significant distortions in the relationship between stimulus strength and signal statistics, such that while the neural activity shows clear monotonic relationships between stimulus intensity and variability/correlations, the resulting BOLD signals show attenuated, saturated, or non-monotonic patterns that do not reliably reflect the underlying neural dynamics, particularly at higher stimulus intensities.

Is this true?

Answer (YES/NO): NO